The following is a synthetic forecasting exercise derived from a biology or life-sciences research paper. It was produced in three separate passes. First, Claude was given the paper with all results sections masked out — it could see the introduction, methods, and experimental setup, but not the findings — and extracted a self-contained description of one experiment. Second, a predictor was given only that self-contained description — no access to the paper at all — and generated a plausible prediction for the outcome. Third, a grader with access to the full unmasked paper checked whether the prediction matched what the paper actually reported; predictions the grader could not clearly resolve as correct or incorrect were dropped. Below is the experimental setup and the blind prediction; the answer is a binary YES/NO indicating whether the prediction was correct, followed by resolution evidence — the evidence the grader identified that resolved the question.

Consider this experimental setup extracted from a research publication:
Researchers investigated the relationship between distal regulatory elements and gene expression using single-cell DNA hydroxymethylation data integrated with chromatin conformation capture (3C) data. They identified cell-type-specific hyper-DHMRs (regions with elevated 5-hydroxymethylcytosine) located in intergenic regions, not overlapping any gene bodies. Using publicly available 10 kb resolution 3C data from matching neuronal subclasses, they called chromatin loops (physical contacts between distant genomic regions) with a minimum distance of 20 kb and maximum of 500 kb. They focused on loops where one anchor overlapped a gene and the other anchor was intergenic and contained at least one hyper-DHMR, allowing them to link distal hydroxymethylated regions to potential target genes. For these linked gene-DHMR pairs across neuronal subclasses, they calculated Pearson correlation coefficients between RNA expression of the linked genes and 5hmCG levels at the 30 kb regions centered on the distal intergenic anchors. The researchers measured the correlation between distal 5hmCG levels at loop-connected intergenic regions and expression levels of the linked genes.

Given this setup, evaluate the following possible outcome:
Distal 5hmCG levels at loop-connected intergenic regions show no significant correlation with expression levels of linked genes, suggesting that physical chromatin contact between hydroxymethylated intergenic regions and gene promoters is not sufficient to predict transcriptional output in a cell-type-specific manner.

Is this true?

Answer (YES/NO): NO